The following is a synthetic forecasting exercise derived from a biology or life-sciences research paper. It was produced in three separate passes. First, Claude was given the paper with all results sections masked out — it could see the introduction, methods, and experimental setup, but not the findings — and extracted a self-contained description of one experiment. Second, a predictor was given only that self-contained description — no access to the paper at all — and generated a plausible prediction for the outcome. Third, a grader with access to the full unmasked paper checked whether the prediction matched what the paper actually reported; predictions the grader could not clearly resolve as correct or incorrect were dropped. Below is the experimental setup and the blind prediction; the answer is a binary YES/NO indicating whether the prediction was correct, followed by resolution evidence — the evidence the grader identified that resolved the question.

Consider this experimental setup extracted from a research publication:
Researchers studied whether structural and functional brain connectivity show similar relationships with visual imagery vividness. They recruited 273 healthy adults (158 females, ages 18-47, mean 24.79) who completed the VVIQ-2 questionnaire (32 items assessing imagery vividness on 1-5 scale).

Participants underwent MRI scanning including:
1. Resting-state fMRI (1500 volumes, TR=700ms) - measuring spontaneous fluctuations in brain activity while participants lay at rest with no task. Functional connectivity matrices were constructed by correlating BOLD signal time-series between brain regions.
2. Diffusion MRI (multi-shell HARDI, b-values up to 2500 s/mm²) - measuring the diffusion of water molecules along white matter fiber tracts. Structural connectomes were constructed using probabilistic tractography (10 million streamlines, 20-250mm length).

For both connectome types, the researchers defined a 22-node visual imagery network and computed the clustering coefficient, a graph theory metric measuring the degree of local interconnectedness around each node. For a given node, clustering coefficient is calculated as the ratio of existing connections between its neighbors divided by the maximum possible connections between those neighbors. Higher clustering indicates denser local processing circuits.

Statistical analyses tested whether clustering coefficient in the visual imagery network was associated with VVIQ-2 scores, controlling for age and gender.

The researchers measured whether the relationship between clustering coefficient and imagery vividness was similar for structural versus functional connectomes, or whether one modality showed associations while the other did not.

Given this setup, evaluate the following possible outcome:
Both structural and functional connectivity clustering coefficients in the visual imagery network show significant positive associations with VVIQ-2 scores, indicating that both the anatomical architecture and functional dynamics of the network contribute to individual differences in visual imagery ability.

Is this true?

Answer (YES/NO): NO